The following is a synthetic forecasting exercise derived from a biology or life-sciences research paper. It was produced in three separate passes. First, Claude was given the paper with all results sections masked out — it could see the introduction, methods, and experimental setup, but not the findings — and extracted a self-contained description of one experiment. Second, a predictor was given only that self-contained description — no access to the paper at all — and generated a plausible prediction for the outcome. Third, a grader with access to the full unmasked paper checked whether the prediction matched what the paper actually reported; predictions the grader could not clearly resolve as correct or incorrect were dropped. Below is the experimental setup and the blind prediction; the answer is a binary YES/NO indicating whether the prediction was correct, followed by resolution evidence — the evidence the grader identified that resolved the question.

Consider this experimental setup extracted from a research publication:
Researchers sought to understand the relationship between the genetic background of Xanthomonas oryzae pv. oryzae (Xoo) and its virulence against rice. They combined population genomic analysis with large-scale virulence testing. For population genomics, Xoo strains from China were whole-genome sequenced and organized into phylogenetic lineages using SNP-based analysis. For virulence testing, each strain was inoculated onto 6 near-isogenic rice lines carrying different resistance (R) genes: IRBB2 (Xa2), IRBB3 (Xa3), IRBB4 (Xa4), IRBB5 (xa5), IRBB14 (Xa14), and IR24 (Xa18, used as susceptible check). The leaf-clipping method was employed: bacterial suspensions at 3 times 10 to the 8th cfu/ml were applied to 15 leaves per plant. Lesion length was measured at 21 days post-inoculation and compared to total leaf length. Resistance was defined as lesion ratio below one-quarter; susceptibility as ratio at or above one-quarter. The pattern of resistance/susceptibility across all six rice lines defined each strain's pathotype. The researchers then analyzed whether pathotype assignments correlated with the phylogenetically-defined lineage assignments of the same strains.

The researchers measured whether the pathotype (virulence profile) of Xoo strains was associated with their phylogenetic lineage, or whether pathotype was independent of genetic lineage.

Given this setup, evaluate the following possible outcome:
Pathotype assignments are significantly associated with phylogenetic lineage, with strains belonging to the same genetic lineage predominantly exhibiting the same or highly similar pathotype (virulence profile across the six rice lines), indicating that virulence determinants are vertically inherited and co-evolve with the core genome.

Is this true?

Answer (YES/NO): NO